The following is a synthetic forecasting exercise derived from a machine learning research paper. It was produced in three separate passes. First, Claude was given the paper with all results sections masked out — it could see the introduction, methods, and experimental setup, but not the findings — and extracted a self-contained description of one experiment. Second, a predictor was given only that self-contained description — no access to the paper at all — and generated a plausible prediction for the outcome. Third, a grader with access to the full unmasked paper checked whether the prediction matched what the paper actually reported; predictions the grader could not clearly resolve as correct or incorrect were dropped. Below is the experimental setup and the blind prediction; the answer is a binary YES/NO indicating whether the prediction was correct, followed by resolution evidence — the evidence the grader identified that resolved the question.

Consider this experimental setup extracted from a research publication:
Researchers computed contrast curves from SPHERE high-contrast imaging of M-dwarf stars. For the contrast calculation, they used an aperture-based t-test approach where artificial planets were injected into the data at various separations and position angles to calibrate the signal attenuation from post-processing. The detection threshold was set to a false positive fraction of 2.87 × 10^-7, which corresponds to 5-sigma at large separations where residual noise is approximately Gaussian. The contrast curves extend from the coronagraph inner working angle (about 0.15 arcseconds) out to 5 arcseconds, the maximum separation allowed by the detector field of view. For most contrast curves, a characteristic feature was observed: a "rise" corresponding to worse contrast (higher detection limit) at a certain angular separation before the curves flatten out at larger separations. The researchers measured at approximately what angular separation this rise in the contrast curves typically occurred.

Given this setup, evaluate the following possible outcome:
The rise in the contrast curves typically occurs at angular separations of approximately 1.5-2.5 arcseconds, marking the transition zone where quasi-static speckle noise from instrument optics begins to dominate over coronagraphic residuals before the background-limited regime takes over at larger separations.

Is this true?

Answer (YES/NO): NO